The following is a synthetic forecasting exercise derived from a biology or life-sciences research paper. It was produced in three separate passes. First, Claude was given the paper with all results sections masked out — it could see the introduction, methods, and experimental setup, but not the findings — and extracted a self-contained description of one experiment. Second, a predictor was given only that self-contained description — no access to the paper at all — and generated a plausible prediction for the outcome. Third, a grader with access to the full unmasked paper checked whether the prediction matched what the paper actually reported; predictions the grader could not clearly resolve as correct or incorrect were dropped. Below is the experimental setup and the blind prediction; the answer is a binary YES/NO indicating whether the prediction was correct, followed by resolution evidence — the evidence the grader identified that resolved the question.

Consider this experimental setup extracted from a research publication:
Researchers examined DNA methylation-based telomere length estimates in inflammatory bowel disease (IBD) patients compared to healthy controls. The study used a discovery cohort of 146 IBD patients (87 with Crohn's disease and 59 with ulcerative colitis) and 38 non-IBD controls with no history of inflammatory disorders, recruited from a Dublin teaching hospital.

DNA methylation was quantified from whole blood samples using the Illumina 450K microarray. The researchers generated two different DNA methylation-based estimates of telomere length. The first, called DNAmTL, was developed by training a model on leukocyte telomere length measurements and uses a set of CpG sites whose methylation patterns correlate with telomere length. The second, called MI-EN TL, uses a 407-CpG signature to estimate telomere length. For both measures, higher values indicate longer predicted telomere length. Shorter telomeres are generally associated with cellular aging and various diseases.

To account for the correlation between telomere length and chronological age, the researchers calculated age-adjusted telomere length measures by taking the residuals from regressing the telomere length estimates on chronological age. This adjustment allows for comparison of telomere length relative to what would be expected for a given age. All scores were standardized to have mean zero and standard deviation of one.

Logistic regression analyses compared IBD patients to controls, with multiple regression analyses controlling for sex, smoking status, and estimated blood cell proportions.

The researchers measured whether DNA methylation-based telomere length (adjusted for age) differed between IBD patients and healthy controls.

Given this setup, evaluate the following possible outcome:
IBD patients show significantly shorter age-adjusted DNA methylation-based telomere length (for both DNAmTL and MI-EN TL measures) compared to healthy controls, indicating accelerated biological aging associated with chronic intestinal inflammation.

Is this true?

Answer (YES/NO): NO